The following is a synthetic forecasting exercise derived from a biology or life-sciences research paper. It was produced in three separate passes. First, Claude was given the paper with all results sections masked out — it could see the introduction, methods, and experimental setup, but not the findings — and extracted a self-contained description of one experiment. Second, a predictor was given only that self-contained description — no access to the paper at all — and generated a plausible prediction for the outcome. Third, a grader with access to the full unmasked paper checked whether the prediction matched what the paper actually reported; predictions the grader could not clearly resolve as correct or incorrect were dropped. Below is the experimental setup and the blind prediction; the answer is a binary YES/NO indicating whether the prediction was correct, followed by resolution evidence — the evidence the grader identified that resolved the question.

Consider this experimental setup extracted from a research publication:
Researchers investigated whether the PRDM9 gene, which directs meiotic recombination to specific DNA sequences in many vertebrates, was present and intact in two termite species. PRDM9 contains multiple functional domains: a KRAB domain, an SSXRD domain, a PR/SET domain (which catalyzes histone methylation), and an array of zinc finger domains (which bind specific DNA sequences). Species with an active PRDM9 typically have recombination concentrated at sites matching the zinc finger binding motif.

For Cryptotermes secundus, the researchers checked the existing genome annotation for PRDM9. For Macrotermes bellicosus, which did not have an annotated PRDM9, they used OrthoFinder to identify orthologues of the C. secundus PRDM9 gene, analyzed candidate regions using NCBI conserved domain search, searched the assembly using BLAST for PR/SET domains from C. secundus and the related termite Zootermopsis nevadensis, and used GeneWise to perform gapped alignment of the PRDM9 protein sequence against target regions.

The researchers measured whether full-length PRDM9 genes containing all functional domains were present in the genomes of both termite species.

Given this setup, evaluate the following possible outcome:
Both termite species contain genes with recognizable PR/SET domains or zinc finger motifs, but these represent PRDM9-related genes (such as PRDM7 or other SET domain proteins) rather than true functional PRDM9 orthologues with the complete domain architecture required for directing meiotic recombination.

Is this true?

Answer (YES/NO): NO